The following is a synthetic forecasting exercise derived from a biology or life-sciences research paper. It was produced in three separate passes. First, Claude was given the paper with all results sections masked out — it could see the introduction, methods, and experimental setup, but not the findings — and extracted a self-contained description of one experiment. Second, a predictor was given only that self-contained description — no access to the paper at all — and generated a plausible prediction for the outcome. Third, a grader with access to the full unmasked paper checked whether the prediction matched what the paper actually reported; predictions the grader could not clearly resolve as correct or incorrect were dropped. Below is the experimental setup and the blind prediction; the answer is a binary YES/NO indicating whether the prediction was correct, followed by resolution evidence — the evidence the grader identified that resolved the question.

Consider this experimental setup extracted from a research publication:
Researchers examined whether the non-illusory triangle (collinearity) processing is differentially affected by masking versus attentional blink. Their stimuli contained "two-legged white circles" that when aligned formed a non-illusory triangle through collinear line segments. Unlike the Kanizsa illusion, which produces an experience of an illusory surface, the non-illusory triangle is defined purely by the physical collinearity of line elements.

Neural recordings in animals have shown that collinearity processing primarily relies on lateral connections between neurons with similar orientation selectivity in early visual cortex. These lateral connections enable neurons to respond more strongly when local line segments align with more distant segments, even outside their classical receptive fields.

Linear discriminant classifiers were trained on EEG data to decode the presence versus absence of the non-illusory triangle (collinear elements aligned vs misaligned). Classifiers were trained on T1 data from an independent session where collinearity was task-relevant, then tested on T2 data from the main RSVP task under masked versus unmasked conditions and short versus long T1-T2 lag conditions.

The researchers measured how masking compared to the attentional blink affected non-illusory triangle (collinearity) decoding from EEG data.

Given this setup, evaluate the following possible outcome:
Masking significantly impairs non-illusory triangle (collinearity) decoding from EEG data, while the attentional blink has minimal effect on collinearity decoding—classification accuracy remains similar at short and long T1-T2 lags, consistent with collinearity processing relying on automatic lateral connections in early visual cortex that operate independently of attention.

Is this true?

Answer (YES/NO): NO